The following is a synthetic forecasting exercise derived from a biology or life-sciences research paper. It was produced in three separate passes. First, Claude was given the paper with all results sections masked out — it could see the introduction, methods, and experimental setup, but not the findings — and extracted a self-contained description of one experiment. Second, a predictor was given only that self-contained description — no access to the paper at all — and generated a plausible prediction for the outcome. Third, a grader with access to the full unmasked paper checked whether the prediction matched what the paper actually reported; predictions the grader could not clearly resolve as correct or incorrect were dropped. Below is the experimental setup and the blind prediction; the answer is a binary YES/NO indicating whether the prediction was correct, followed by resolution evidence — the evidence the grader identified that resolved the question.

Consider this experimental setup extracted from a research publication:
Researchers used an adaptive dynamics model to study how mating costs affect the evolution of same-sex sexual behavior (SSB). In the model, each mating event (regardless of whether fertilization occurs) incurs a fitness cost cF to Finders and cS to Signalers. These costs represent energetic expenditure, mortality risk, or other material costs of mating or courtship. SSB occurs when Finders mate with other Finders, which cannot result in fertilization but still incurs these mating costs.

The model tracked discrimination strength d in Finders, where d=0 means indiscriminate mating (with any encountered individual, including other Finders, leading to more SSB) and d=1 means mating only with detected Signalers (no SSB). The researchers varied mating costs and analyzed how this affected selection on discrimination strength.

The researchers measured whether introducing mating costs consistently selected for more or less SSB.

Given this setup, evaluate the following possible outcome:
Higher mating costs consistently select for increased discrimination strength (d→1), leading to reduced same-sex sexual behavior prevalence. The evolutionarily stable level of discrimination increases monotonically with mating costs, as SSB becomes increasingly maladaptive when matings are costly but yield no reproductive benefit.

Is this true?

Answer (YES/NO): NO